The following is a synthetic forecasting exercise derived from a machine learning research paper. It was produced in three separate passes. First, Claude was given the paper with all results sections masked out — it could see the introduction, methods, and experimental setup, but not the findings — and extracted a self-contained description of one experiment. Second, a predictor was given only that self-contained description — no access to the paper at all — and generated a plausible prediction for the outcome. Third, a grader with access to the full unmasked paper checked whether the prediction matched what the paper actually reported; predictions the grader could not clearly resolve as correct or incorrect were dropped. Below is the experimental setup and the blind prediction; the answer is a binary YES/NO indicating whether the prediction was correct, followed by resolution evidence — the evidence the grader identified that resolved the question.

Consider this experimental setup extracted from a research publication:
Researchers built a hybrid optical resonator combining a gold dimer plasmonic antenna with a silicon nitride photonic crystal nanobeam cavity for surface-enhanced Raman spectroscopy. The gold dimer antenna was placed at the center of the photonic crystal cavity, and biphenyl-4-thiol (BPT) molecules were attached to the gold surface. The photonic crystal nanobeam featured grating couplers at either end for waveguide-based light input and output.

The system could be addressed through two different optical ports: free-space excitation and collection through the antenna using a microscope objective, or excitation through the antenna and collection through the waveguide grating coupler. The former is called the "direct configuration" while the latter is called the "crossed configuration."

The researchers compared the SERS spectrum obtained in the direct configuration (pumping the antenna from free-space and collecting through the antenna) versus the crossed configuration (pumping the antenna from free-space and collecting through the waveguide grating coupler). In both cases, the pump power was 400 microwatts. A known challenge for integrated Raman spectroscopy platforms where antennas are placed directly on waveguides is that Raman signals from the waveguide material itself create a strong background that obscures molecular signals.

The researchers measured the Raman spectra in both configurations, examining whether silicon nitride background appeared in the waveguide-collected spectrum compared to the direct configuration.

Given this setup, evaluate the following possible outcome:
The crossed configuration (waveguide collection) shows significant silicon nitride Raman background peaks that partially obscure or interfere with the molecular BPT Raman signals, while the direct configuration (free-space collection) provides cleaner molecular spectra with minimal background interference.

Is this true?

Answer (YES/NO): NO